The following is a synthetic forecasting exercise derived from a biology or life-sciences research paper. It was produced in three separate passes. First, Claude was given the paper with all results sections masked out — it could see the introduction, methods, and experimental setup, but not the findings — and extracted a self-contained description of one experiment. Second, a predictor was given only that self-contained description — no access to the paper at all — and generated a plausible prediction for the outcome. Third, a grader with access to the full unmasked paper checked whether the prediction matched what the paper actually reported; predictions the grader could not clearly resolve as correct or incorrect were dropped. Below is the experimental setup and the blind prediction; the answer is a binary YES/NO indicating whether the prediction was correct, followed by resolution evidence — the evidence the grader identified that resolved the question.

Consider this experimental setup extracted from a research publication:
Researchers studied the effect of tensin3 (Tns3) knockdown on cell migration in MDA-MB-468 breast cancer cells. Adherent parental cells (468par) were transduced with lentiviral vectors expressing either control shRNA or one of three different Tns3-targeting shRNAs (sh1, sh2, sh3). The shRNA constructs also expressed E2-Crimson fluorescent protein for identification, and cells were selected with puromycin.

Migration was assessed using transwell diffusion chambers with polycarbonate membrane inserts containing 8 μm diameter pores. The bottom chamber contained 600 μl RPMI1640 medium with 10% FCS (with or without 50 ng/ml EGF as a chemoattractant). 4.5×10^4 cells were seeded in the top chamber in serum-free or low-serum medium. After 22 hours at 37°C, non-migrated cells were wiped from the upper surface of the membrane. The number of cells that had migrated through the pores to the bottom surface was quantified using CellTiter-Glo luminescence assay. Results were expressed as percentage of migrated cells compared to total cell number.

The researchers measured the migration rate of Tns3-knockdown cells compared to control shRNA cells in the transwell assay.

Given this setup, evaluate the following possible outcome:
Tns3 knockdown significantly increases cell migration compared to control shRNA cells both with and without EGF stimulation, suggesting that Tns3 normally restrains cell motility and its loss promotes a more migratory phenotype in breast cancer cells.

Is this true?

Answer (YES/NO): NO